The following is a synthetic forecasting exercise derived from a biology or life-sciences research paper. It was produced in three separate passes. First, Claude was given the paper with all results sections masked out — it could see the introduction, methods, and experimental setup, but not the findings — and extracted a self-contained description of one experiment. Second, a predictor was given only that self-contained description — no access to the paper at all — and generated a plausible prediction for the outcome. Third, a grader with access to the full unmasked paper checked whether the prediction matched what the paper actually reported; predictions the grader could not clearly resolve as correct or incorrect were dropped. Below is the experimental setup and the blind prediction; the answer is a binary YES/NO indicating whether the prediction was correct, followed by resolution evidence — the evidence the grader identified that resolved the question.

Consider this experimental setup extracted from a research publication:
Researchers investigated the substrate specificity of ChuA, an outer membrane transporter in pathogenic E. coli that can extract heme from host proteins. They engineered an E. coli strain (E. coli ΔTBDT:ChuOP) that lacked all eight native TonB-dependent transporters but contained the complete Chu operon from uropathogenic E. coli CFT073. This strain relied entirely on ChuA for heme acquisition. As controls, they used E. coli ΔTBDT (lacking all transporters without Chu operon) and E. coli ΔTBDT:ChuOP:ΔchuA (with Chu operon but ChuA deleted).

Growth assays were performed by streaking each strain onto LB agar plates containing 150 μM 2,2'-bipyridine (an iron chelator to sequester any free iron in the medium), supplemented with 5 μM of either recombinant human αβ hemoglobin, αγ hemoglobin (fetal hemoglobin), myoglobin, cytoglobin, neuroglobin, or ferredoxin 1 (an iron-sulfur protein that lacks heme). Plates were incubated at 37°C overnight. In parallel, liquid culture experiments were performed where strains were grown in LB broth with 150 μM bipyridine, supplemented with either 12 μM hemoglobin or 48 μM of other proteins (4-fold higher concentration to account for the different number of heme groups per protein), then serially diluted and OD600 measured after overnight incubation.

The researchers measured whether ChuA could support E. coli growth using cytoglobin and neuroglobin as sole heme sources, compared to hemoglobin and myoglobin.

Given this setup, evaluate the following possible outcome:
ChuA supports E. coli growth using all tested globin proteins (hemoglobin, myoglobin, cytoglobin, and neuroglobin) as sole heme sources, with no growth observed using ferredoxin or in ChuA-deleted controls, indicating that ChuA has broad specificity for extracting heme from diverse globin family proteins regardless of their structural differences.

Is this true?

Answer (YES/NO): NO